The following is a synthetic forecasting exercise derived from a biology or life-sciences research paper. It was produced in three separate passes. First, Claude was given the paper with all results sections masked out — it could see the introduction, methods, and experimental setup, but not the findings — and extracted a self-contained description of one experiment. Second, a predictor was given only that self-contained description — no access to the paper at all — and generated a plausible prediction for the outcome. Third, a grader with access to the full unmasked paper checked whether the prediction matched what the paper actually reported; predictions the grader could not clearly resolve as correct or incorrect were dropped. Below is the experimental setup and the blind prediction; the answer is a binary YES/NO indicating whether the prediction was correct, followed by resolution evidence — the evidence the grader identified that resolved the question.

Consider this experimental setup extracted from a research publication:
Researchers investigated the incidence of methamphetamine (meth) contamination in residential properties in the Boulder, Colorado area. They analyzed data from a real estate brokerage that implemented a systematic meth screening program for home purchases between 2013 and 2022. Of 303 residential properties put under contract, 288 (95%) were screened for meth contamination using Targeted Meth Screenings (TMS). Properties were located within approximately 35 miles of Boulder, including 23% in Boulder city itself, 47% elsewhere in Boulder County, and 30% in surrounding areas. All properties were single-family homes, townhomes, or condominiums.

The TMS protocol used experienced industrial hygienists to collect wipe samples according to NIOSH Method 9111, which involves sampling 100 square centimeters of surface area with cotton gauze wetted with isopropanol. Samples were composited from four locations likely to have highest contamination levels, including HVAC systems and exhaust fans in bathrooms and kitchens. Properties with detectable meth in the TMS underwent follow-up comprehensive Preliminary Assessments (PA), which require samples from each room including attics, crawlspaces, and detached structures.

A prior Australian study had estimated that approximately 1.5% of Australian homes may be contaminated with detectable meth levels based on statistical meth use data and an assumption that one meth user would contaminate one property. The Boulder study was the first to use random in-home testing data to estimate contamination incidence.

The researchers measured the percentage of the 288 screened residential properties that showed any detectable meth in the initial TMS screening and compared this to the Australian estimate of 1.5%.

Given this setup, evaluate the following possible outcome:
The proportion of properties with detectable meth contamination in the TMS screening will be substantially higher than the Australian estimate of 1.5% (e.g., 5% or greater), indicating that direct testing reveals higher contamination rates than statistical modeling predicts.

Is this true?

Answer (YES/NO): YES